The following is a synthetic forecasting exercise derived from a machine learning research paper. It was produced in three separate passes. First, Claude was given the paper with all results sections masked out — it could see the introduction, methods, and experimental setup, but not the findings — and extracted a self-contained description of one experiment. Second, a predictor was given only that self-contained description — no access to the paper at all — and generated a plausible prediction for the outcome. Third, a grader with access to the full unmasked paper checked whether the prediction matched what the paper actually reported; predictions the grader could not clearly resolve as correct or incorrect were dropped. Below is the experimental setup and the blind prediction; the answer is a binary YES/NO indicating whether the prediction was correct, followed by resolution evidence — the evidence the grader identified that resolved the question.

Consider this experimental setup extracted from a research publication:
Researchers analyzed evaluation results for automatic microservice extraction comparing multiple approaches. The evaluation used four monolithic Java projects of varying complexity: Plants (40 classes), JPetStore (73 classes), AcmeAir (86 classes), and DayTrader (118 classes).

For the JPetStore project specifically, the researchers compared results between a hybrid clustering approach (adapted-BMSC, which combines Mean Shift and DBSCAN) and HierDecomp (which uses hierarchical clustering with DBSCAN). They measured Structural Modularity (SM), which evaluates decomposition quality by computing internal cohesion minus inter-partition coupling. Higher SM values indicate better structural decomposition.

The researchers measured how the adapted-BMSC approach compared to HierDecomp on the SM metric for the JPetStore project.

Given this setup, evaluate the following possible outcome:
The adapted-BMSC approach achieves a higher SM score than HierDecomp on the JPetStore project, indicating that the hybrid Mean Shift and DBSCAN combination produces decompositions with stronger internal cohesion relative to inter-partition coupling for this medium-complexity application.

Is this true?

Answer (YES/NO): NO